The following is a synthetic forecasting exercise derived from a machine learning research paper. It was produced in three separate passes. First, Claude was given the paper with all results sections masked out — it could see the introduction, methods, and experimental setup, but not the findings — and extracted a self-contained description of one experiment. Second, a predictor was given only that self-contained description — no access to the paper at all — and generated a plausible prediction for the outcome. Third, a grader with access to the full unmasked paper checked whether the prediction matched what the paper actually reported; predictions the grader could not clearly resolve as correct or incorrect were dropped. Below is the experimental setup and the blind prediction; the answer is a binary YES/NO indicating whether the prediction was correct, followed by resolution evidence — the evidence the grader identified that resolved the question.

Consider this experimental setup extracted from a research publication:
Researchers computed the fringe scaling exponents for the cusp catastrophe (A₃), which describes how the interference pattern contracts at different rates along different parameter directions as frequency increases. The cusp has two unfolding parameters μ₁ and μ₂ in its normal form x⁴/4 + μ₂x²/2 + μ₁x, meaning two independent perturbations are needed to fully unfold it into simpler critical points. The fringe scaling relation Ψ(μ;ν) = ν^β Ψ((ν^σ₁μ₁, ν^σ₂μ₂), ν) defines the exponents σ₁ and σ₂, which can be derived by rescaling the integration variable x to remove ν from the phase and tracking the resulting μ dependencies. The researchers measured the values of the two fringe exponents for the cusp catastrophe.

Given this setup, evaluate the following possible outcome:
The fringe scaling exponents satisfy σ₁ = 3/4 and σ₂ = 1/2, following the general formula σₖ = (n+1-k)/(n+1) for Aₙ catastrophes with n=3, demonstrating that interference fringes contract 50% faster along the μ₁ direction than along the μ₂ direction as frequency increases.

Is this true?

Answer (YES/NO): YES